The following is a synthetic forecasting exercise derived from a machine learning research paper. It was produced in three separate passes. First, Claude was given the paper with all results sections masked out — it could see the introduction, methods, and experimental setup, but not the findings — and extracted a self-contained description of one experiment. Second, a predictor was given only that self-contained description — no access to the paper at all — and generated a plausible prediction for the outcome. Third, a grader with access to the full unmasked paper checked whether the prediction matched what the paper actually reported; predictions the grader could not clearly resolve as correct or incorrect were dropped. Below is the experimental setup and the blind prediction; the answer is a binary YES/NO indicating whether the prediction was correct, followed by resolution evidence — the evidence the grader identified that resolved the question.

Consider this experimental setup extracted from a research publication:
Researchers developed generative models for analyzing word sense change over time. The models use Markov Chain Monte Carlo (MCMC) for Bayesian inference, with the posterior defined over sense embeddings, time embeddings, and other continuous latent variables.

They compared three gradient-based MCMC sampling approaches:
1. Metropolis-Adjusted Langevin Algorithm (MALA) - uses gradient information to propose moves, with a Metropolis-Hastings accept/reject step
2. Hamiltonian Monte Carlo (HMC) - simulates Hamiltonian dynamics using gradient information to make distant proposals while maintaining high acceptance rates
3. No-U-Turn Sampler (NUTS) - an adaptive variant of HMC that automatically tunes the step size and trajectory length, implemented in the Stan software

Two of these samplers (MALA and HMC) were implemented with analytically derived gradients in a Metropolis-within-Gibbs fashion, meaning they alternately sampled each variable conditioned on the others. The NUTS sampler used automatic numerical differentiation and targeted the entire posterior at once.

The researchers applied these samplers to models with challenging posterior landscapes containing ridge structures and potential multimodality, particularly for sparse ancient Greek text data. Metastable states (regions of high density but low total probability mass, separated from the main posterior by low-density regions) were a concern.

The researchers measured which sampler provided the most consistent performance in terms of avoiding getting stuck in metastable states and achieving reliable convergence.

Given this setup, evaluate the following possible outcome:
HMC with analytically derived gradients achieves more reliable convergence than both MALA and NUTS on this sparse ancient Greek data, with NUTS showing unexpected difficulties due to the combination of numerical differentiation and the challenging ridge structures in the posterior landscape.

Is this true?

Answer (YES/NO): NO